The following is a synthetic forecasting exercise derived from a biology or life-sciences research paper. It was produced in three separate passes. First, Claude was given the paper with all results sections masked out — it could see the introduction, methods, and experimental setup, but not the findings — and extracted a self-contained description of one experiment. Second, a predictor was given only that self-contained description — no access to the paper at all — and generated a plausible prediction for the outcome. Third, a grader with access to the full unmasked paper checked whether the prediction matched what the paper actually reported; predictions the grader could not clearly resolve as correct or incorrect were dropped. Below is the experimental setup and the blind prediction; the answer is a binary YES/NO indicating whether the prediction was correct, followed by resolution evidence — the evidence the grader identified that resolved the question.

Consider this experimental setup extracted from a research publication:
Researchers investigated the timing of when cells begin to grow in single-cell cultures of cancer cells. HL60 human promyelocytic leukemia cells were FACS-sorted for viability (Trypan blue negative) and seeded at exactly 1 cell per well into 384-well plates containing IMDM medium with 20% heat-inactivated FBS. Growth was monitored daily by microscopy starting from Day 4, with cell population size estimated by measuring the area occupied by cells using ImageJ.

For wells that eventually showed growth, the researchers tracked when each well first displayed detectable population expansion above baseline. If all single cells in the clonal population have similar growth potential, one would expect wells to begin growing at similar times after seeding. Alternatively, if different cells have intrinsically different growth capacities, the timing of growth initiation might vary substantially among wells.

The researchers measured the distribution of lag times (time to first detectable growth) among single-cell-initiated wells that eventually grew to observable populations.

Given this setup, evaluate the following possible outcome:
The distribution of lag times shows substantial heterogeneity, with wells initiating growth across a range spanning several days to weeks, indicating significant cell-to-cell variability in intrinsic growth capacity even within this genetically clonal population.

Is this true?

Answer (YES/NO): YES